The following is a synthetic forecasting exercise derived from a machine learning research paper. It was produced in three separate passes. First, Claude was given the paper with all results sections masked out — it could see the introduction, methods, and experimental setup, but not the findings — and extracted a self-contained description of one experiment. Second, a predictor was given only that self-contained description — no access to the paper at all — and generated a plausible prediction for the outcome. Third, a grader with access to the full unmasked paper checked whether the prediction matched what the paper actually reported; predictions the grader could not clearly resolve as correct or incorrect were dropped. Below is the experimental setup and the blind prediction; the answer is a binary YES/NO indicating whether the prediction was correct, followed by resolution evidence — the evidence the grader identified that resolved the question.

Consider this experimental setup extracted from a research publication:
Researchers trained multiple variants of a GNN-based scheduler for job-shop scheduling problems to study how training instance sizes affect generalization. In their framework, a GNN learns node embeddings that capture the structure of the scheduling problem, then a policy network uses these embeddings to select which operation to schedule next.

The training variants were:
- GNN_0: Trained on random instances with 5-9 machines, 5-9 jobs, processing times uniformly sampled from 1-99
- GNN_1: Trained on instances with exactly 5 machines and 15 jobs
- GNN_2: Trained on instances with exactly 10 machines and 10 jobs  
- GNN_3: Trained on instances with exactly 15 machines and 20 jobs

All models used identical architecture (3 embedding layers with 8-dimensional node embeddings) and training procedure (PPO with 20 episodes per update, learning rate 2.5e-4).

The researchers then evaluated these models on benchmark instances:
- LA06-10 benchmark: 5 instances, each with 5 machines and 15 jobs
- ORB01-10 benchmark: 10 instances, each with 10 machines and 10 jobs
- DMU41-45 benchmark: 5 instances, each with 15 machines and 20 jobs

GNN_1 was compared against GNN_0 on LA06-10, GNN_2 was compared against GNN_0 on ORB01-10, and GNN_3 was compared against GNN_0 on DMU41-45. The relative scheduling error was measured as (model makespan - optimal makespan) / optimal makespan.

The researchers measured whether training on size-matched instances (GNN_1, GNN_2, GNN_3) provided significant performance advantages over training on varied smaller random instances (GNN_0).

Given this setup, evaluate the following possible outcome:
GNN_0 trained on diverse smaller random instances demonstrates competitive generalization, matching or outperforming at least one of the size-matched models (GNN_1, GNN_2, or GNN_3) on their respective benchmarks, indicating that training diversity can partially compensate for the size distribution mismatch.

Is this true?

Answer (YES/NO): NO